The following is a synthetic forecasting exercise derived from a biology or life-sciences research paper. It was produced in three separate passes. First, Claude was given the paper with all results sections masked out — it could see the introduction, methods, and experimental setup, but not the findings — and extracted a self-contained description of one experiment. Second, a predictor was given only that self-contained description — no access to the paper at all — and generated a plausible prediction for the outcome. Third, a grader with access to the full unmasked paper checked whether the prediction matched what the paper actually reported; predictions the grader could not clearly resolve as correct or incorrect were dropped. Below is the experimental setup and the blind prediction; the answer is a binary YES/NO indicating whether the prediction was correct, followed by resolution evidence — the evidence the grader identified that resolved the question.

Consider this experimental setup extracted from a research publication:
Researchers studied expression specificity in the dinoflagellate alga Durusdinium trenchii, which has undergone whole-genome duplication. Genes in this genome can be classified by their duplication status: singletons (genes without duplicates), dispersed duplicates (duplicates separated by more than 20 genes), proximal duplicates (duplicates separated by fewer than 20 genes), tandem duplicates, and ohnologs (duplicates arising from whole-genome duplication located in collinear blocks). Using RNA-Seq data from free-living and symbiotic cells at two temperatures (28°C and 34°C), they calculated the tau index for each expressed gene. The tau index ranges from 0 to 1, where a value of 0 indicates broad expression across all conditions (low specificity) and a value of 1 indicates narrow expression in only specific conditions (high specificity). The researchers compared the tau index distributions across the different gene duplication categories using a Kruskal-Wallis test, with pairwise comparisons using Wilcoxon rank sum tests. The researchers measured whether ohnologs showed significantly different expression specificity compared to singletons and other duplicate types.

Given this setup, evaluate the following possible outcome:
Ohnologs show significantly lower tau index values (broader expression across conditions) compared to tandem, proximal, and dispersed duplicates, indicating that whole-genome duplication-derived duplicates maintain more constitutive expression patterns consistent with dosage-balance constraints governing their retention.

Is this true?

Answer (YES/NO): NO